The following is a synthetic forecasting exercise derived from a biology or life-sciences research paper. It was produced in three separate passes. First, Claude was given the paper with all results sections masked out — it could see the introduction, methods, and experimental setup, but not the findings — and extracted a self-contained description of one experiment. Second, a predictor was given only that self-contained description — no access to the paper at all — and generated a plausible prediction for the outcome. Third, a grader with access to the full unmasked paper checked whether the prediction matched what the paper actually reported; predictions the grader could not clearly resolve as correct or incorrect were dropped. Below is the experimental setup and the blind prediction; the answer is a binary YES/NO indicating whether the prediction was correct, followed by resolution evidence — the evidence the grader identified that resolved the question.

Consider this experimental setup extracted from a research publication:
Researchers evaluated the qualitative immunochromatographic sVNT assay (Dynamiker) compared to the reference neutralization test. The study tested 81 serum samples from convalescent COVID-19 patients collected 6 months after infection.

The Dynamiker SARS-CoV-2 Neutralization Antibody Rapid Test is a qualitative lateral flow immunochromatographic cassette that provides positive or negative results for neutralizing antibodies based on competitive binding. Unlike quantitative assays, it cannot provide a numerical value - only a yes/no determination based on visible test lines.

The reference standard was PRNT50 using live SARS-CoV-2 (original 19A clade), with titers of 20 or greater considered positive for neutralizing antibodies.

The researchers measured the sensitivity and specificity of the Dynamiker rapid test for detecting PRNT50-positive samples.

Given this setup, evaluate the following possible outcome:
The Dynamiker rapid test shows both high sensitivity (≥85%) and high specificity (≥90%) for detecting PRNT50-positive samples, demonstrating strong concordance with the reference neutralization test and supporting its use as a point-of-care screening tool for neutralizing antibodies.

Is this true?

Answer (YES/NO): NO